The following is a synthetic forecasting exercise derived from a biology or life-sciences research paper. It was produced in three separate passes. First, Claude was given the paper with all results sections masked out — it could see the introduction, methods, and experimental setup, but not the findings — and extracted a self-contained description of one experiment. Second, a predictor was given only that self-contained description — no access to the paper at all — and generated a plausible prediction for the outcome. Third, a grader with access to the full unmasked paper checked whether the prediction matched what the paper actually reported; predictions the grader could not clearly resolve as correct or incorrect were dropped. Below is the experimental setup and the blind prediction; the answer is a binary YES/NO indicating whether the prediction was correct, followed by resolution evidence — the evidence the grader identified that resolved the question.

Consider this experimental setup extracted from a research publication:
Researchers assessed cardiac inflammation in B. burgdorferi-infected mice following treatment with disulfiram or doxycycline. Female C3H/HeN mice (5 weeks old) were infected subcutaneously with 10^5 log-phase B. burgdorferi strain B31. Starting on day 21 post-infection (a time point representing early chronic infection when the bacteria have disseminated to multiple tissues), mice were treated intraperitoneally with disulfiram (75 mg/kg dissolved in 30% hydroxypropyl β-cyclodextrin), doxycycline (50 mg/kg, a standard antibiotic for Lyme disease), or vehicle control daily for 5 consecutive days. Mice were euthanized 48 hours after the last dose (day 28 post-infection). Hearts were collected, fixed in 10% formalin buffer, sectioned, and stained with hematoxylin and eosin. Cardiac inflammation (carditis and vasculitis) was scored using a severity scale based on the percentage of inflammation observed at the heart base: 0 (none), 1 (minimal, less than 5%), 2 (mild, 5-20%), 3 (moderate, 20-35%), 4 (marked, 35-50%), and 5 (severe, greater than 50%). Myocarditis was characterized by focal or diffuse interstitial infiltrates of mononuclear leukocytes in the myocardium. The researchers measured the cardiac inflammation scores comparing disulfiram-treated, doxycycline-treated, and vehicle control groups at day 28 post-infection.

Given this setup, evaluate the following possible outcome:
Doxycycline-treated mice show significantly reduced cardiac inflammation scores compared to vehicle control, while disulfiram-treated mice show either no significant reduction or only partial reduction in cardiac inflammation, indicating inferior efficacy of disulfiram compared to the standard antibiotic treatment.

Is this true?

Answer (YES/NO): NO